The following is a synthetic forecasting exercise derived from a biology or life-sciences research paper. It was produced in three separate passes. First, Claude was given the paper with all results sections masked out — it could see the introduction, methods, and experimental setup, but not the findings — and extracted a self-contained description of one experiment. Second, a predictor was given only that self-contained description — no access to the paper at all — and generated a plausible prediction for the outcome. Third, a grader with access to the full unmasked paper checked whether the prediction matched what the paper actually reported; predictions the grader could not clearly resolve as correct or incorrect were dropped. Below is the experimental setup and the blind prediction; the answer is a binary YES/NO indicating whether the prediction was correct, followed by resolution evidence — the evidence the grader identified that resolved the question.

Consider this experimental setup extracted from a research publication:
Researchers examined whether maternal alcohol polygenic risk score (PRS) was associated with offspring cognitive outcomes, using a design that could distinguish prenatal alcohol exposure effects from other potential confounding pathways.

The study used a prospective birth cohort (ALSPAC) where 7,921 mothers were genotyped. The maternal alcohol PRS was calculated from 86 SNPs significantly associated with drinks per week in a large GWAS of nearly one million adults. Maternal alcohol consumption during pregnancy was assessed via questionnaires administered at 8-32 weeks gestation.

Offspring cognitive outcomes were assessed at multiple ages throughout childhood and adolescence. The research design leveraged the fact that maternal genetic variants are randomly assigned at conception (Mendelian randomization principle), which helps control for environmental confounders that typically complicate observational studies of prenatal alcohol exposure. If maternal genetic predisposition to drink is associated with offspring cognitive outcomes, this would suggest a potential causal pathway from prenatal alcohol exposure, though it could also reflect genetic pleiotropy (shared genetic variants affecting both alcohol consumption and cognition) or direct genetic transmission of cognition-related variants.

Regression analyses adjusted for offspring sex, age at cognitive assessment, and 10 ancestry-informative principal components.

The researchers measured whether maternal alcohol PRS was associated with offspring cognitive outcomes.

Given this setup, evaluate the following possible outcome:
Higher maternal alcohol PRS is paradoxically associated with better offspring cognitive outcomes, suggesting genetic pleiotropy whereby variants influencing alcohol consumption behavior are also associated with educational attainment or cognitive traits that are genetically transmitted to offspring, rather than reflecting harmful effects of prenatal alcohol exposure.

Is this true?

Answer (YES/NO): NO